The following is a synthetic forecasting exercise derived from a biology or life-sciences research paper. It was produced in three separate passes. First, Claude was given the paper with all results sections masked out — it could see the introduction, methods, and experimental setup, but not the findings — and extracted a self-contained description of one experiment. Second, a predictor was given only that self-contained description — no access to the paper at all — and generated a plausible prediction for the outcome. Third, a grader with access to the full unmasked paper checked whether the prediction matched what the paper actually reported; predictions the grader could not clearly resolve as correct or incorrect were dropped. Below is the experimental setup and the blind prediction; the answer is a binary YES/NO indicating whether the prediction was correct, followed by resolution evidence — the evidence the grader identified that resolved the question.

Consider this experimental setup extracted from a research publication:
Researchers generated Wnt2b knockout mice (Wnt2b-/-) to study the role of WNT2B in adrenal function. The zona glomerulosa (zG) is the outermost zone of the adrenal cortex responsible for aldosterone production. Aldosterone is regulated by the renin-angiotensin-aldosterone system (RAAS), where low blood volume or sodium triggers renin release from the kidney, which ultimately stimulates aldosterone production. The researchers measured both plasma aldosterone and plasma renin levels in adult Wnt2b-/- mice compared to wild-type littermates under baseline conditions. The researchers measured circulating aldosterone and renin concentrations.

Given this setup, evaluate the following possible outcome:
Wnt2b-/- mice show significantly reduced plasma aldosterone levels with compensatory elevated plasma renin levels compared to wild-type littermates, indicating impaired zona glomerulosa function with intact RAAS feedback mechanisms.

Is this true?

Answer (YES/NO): NO